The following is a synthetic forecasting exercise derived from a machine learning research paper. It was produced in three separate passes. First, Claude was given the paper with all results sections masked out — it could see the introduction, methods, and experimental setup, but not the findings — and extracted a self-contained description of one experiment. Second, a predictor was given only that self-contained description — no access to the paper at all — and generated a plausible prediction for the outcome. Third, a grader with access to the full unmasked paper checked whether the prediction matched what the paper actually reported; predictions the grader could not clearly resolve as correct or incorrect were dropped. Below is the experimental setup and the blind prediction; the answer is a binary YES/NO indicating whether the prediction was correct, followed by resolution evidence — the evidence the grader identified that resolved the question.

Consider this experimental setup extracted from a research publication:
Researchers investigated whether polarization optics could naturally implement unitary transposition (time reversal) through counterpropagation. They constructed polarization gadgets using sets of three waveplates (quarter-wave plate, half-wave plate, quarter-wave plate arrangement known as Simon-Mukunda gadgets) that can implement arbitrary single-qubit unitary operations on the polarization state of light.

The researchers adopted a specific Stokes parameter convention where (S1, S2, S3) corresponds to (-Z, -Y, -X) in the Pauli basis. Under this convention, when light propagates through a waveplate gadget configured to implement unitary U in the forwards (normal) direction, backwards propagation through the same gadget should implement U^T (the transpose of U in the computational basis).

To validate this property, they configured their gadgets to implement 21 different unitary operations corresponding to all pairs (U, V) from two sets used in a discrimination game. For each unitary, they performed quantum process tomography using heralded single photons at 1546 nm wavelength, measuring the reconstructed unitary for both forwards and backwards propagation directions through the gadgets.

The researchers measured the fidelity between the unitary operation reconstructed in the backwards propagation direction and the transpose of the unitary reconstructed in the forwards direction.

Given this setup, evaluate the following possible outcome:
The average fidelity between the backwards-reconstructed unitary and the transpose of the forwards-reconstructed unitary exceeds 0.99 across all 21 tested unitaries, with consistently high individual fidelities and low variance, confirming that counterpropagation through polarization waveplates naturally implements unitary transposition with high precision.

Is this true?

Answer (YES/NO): YES